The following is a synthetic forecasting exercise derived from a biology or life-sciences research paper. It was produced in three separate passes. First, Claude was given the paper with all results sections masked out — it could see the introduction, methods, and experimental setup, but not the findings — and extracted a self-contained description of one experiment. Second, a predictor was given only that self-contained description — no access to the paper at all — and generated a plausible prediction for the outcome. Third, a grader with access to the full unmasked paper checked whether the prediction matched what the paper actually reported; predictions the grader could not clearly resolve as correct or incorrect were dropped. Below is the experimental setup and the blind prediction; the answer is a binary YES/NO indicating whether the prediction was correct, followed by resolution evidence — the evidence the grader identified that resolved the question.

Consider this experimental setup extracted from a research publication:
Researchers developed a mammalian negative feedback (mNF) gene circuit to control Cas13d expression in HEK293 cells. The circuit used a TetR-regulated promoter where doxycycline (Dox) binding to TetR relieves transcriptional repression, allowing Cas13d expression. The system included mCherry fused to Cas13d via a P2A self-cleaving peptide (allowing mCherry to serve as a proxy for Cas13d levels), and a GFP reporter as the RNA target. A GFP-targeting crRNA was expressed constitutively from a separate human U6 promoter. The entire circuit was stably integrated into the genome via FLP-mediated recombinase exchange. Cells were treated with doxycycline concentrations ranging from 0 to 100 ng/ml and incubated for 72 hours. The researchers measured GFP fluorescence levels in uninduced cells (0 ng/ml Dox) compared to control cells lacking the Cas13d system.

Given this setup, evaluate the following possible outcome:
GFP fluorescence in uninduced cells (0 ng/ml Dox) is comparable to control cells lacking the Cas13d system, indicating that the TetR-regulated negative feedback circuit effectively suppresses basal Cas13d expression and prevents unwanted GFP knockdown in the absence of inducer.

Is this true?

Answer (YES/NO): NO